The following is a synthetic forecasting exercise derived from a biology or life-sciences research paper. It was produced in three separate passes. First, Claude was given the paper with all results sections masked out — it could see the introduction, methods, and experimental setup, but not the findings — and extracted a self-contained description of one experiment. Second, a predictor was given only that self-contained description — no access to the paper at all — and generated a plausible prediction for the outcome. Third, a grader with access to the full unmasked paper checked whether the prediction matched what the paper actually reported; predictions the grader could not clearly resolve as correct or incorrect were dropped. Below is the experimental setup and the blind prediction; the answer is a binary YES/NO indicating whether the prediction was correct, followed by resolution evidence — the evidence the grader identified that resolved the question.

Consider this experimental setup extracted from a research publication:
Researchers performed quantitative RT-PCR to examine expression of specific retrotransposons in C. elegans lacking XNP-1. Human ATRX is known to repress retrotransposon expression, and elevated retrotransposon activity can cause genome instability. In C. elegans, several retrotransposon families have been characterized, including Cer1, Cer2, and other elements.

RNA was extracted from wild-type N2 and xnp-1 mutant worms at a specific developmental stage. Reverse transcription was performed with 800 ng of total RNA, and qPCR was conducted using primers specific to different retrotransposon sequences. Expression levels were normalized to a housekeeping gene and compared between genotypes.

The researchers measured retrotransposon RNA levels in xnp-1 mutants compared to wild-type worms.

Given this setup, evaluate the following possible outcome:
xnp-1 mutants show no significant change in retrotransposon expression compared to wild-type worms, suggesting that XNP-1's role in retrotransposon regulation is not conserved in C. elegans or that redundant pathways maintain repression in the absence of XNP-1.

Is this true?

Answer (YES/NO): NO